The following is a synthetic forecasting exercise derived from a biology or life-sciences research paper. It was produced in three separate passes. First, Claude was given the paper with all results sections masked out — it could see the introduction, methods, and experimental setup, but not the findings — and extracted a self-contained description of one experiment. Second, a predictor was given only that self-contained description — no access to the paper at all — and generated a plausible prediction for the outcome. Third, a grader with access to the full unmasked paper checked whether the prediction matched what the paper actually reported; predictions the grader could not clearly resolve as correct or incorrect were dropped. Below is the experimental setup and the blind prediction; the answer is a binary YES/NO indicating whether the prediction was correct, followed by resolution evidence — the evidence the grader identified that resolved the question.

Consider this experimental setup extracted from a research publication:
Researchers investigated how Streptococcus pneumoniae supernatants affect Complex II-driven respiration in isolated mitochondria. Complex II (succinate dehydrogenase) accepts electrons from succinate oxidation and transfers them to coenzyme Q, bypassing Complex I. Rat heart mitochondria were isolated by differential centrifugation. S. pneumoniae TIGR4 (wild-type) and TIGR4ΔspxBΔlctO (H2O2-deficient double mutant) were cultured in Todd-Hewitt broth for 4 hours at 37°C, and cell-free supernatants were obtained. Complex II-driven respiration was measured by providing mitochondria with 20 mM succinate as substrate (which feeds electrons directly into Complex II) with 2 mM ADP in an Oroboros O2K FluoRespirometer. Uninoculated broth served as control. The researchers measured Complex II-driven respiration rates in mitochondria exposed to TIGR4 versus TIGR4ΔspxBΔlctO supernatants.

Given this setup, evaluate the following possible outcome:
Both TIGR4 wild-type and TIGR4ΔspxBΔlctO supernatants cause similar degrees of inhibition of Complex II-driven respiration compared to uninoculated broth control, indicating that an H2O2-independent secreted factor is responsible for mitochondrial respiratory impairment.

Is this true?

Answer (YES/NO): NO